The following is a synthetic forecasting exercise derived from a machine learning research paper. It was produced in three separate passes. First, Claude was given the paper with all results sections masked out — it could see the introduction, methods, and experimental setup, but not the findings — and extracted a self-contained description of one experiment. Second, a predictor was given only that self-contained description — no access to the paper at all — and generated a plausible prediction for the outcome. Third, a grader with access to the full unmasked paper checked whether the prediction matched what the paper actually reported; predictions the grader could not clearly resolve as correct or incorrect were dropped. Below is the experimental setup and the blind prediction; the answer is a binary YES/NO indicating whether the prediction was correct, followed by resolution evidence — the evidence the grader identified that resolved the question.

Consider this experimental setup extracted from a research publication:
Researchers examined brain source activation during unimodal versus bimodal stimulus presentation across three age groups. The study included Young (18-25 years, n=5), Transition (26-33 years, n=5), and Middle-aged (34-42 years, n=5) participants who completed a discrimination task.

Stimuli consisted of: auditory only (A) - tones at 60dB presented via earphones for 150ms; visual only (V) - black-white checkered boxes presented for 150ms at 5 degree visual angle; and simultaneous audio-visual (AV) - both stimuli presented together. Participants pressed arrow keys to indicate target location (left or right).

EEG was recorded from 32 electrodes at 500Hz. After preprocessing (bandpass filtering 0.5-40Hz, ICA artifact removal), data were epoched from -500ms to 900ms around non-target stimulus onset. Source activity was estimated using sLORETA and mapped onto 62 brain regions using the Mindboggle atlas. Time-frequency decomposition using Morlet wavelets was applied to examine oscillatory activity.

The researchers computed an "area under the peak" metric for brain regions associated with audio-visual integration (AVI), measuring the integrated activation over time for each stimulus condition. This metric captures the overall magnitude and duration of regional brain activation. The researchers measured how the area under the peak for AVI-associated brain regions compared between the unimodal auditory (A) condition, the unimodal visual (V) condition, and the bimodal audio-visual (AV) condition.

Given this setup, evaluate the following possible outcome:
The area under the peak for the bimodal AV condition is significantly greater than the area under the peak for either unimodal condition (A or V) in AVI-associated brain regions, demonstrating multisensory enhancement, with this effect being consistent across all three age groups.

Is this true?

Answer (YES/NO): NO